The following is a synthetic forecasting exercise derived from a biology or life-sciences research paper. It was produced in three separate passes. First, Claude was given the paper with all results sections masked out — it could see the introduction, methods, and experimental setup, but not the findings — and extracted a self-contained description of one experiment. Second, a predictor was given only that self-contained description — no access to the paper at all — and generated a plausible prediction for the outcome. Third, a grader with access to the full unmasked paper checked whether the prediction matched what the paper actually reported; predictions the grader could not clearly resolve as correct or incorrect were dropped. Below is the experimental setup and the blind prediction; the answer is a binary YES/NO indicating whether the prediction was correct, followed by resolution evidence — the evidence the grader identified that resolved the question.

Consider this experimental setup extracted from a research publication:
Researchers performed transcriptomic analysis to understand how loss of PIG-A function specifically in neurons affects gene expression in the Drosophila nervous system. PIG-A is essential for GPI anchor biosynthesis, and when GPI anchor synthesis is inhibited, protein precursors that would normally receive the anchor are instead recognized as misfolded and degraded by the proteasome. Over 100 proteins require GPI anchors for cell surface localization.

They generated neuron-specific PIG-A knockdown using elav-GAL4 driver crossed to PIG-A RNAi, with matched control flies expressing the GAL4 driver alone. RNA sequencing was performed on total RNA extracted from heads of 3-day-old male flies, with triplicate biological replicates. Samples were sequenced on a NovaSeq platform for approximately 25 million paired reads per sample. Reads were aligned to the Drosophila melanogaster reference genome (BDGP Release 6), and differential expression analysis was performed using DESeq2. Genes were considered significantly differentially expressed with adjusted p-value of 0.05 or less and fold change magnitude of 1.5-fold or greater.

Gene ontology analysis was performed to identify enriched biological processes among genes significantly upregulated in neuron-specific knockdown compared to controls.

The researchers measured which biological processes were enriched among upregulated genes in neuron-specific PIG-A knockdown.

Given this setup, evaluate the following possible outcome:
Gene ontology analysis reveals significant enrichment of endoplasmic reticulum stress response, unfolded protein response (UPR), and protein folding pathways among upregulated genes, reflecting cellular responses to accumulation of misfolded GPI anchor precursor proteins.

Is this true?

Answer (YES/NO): NO